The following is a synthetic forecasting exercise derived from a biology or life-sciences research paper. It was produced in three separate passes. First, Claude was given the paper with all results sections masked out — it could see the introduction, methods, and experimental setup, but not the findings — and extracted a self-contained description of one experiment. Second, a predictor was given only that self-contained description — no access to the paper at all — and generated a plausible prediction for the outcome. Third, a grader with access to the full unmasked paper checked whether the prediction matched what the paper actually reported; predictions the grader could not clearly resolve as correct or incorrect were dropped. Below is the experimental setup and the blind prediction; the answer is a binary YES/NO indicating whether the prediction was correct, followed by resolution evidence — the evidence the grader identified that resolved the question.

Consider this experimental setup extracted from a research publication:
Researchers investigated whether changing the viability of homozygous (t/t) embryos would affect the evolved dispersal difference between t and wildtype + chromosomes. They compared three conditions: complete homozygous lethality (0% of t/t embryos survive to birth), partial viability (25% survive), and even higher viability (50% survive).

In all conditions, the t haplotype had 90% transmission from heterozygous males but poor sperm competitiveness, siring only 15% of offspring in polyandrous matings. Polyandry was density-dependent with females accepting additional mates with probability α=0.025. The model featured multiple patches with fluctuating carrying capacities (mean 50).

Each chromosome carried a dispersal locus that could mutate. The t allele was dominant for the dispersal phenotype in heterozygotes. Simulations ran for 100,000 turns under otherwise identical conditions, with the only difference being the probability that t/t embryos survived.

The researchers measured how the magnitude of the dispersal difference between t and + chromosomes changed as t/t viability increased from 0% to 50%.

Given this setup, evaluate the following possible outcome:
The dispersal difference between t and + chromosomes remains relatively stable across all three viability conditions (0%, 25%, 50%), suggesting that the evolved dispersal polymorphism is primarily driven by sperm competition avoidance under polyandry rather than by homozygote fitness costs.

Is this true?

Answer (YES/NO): NO